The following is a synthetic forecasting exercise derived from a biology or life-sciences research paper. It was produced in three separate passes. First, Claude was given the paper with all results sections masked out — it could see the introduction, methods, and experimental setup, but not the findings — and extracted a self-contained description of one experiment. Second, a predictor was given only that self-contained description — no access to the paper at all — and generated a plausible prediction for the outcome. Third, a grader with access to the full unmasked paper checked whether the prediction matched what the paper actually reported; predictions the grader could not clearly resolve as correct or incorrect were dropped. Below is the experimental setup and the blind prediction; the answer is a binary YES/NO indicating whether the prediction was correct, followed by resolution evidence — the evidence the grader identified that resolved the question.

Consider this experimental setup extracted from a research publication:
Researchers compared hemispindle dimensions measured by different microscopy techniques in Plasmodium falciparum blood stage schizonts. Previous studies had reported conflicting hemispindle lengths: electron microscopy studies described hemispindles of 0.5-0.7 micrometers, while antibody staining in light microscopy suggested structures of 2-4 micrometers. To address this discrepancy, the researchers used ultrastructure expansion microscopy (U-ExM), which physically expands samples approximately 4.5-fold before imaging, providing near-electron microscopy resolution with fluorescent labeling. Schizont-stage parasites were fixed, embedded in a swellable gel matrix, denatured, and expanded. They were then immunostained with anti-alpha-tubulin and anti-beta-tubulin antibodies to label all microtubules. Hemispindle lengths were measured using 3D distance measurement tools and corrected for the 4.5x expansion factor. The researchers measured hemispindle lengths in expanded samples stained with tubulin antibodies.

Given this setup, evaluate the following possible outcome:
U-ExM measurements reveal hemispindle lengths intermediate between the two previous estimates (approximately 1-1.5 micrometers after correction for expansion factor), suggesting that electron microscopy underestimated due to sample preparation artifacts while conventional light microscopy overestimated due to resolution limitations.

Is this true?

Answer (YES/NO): NO